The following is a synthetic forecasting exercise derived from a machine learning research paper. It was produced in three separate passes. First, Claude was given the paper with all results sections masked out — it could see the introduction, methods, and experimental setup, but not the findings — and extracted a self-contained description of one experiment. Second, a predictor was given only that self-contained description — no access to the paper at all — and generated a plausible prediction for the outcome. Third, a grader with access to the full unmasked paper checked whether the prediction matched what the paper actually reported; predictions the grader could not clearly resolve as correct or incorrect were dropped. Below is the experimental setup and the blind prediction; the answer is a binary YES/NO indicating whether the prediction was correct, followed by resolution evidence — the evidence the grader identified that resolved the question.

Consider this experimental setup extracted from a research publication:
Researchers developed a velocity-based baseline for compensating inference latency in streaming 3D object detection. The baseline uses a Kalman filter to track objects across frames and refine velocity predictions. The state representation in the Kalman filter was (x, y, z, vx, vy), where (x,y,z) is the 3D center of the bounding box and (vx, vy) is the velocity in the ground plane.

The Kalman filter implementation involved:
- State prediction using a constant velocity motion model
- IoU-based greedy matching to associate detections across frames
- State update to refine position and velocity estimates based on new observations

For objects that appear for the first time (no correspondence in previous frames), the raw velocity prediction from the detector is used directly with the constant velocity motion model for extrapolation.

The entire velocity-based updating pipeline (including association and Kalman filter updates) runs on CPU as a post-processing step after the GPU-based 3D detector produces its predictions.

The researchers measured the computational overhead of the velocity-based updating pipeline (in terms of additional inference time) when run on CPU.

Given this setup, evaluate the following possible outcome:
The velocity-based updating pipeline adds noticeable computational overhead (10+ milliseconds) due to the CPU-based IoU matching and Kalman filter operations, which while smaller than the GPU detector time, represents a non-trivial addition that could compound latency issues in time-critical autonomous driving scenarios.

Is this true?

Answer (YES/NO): NO